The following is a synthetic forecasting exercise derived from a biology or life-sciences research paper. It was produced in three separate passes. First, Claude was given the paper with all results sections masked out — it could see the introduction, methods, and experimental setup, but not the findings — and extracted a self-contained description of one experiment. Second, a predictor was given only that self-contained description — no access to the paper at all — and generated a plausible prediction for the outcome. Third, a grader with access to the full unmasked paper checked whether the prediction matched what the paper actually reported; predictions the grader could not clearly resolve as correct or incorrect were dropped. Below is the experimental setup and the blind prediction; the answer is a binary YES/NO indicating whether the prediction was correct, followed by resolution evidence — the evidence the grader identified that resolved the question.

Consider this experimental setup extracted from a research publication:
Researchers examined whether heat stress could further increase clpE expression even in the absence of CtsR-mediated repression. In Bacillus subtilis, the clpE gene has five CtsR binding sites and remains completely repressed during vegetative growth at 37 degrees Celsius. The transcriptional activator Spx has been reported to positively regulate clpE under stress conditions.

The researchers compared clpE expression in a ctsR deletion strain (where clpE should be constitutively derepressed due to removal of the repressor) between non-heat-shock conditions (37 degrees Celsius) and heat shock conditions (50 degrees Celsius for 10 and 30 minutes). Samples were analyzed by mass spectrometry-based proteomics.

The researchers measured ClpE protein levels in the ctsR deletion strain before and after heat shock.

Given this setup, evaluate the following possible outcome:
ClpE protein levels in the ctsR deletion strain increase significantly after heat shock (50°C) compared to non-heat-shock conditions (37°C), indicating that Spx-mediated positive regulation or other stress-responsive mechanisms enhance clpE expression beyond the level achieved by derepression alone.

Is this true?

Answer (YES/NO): NO